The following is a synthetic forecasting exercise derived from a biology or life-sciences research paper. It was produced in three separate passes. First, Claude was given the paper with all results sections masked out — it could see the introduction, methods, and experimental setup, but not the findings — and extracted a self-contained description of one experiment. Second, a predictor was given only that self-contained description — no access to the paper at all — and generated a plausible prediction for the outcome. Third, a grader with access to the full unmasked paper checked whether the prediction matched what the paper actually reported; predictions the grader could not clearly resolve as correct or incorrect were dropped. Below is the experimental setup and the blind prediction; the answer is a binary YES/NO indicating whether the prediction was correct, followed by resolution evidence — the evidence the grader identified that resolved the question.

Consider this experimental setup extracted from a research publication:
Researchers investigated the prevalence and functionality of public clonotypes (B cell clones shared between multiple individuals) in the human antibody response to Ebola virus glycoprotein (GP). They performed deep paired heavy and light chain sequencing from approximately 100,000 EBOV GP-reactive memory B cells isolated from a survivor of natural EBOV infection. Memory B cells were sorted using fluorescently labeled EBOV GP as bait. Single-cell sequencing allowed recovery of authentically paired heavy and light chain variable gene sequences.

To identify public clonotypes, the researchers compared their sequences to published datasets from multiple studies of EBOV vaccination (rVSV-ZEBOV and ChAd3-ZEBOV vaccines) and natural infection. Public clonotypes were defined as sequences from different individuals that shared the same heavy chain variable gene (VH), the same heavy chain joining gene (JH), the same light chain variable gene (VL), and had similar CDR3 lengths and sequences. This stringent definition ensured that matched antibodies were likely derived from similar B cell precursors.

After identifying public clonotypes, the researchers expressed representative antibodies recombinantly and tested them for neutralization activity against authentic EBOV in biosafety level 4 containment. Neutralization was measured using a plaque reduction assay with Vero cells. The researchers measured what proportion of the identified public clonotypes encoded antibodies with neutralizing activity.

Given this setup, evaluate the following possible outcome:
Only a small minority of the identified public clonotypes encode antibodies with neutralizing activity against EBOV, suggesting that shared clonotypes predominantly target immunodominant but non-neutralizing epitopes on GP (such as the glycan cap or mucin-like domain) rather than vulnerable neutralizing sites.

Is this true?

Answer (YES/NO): NO